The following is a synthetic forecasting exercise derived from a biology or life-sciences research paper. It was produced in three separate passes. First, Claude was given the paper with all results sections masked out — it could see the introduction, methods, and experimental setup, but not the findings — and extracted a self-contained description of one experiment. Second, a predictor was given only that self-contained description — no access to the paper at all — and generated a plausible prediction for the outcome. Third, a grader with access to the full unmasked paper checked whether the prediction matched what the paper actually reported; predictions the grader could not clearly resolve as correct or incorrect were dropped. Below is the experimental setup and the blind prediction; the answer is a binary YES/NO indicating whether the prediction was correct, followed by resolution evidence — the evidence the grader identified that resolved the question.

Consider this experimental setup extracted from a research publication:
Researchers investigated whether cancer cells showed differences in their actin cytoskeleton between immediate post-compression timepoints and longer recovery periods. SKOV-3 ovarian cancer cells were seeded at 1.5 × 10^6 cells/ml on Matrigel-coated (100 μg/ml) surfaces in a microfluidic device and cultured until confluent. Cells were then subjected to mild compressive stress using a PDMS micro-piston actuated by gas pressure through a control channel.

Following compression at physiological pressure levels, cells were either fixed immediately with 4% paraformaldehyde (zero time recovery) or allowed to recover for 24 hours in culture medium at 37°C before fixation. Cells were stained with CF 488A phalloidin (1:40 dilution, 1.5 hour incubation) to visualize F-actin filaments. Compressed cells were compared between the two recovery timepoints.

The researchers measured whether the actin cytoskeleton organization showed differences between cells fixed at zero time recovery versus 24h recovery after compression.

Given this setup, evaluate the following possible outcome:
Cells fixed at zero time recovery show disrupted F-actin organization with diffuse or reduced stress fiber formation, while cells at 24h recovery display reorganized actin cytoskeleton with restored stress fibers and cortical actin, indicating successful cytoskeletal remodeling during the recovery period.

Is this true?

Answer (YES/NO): NO